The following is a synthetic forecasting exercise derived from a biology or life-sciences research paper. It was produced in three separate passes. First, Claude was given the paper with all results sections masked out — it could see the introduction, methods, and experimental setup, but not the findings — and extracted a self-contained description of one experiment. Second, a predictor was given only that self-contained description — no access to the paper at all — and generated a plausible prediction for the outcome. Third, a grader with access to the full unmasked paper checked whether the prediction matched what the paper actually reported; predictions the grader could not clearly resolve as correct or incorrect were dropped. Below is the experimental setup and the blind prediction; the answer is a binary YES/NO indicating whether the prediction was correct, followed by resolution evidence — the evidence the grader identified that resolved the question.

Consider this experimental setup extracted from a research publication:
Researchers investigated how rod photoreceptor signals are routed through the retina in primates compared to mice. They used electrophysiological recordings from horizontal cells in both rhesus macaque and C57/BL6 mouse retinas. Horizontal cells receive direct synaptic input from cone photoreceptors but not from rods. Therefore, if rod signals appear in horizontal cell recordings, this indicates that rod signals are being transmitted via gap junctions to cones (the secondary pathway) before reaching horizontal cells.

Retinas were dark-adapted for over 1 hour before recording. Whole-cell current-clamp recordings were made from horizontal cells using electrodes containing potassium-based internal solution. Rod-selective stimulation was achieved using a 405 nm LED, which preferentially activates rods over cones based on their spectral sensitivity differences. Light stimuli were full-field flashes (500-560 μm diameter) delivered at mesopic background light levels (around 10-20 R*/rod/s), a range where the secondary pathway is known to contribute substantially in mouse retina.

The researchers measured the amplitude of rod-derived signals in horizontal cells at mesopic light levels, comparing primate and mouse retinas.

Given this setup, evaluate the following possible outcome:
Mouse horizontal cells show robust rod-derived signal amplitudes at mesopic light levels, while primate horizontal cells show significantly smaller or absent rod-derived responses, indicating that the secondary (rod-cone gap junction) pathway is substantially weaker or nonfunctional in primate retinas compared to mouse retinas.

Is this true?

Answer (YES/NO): YES